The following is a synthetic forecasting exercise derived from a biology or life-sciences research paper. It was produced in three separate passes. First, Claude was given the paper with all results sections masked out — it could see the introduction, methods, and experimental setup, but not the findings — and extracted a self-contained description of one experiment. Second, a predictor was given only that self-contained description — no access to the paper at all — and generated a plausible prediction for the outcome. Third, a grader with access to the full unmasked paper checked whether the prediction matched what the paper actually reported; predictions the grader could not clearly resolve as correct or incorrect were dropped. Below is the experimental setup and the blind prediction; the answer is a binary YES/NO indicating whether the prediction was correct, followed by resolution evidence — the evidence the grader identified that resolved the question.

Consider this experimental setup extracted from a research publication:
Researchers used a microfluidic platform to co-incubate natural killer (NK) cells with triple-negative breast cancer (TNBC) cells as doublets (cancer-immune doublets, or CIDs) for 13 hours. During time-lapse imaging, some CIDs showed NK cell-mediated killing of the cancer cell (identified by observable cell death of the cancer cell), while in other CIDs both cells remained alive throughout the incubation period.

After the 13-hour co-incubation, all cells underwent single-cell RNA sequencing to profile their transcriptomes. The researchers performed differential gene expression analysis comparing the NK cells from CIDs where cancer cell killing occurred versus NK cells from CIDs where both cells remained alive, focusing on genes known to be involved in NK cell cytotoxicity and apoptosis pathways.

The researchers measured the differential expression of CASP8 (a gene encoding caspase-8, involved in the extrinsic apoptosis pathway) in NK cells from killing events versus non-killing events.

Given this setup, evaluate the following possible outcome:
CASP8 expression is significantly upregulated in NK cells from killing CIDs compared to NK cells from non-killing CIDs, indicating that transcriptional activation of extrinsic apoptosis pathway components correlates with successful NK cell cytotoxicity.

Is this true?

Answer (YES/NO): YES